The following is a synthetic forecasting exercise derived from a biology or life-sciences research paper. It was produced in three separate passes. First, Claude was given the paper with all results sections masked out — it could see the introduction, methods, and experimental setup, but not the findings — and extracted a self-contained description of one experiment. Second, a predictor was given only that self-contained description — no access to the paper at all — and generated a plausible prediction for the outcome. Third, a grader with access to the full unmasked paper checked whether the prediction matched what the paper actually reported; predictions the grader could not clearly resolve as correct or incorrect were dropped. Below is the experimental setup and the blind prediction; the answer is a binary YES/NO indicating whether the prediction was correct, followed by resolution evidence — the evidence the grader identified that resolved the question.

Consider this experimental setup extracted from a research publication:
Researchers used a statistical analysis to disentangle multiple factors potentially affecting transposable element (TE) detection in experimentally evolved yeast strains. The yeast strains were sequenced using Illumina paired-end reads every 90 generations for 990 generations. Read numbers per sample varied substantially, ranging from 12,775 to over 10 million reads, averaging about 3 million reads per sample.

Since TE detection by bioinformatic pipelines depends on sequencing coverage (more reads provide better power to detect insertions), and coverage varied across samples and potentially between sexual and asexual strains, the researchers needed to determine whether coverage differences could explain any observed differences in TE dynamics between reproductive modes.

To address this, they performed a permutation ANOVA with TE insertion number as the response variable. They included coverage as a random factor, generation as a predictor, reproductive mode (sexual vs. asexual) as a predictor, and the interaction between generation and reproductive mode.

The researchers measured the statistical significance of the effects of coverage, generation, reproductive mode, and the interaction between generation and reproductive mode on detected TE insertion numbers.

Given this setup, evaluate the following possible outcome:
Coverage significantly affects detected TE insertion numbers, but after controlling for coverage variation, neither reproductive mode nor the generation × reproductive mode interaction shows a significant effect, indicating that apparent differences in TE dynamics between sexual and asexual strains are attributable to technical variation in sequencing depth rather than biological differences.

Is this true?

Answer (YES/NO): NO